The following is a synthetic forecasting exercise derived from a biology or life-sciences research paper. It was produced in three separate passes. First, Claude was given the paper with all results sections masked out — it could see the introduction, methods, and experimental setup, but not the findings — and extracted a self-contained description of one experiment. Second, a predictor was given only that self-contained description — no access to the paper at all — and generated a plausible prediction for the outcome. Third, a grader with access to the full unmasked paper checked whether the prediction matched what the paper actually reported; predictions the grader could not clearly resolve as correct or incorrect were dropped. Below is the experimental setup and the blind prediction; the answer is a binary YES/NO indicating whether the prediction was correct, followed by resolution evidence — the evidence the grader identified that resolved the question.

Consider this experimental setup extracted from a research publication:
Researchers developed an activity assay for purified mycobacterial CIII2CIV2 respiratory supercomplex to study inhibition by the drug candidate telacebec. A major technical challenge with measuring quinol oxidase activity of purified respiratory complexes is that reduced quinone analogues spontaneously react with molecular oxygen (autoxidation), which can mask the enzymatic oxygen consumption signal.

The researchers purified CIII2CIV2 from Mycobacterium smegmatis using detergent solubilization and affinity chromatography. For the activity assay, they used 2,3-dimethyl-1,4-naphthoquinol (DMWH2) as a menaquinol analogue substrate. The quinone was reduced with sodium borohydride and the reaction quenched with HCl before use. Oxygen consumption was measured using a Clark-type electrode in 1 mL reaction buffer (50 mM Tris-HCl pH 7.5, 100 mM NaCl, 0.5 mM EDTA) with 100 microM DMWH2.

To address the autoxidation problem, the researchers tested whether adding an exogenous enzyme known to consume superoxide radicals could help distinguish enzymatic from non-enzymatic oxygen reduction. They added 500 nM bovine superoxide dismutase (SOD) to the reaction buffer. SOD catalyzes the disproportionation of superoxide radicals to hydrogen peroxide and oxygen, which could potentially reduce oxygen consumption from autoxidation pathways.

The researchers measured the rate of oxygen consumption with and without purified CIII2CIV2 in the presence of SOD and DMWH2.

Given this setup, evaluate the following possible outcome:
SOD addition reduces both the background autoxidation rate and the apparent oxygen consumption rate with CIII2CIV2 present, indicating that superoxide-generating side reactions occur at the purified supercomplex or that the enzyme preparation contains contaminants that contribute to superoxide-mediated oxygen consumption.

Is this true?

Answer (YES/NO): NO